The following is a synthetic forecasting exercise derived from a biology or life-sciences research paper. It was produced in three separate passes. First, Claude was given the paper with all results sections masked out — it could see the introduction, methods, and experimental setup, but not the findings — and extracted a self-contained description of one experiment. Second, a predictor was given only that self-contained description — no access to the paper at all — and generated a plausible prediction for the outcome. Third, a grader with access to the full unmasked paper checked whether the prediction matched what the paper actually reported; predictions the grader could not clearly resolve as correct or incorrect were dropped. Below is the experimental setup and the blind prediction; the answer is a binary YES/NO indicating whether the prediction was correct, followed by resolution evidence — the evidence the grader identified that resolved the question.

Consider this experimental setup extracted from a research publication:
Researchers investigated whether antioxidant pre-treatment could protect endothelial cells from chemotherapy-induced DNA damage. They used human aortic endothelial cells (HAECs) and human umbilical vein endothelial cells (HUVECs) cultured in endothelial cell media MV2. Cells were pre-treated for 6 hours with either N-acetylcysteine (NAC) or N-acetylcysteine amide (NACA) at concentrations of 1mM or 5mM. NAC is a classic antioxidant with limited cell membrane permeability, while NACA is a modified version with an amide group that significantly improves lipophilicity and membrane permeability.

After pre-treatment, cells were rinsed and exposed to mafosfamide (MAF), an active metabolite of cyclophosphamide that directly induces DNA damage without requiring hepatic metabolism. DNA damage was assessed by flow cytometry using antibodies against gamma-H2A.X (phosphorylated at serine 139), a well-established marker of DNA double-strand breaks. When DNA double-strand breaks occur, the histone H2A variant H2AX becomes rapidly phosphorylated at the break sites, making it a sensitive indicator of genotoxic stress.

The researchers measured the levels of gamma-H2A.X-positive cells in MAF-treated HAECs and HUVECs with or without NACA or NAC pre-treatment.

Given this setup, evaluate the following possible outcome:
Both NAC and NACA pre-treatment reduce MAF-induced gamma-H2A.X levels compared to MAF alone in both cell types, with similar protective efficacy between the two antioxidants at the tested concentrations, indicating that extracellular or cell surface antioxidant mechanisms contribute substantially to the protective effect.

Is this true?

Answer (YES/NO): NO